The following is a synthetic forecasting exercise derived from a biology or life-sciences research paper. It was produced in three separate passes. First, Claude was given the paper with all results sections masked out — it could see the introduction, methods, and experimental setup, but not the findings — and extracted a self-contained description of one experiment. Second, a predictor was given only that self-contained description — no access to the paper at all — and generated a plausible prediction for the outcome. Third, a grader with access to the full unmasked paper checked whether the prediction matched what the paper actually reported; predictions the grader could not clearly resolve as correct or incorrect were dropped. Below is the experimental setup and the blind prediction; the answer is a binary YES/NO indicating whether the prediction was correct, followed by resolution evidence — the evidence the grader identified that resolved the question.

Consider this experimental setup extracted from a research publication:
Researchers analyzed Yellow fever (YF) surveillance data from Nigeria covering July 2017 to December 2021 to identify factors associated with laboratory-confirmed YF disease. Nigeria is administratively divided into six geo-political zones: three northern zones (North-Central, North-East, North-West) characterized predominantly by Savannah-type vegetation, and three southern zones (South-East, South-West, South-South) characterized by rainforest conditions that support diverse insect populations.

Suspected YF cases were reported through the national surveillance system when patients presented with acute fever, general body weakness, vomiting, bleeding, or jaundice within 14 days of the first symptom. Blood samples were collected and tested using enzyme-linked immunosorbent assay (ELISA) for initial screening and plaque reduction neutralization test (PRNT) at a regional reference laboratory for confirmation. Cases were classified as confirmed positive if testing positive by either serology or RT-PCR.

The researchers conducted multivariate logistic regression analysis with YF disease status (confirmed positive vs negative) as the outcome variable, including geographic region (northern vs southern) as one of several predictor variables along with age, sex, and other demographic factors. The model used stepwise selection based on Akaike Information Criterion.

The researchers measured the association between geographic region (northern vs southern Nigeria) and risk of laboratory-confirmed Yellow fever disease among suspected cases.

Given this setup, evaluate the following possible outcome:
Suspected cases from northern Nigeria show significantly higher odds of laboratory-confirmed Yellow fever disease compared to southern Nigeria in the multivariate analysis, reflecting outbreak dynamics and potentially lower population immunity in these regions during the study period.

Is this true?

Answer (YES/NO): NO